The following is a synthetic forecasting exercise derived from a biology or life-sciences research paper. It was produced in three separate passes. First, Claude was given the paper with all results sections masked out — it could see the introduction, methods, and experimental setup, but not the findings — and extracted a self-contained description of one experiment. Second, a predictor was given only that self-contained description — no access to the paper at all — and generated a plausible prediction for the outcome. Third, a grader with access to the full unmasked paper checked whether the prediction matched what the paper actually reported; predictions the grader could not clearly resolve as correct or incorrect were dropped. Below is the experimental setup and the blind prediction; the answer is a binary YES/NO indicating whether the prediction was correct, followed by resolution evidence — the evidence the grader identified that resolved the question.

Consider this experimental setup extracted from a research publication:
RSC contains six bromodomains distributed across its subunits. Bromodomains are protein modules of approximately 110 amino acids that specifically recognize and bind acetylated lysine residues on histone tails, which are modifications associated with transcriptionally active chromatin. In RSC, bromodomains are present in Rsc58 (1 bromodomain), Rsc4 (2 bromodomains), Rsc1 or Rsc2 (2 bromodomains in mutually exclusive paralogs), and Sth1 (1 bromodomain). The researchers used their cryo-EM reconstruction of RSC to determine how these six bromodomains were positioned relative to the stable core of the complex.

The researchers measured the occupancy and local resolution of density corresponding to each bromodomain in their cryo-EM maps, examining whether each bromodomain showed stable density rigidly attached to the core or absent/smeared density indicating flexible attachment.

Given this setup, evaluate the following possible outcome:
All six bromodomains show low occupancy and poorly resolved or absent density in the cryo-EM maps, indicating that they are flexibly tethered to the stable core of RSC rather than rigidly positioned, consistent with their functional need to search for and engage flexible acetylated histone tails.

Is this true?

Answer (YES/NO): NO